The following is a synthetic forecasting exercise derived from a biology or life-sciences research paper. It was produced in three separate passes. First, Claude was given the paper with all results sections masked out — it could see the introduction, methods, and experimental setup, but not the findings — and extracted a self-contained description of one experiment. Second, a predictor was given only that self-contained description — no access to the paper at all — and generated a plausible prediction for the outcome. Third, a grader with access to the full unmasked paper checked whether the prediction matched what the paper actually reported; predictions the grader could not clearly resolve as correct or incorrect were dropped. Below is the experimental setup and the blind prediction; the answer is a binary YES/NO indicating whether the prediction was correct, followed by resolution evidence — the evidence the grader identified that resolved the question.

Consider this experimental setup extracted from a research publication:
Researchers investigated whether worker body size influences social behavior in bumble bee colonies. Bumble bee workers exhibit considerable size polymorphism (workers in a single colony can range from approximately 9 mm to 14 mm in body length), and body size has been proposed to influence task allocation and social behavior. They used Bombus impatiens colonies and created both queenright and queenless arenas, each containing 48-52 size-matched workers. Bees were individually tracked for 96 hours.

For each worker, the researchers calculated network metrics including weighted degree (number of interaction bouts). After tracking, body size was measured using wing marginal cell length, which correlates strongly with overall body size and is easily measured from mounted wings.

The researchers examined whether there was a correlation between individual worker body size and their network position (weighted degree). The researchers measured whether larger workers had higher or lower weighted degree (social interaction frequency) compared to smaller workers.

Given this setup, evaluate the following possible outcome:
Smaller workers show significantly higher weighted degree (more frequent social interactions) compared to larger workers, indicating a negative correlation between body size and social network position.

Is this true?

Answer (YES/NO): NO